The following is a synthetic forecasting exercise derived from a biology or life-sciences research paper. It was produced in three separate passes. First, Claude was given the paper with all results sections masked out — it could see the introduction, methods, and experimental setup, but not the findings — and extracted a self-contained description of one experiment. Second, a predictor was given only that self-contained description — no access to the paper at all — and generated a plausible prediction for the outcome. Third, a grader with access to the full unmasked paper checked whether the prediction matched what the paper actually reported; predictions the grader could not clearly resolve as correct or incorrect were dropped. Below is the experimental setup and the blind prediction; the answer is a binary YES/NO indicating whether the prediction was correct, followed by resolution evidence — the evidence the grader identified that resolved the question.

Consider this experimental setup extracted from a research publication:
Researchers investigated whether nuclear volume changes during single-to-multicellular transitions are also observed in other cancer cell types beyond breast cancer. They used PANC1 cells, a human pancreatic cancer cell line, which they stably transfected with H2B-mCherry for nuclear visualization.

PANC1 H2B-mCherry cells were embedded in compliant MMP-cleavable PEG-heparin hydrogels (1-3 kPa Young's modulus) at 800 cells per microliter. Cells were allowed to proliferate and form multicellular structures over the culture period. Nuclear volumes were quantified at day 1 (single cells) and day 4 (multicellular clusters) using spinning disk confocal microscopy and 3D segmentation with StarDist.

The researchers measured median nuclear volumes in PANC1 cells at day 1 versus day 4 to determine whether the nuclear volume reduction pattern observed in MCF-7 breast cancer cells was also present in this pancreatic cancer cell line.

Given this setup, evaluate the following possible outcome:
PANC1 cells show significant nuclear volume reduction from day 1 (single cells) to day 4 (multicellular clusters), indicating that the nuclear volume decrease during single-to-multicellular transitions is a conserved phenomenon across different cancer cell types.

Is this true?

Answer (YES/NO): YES